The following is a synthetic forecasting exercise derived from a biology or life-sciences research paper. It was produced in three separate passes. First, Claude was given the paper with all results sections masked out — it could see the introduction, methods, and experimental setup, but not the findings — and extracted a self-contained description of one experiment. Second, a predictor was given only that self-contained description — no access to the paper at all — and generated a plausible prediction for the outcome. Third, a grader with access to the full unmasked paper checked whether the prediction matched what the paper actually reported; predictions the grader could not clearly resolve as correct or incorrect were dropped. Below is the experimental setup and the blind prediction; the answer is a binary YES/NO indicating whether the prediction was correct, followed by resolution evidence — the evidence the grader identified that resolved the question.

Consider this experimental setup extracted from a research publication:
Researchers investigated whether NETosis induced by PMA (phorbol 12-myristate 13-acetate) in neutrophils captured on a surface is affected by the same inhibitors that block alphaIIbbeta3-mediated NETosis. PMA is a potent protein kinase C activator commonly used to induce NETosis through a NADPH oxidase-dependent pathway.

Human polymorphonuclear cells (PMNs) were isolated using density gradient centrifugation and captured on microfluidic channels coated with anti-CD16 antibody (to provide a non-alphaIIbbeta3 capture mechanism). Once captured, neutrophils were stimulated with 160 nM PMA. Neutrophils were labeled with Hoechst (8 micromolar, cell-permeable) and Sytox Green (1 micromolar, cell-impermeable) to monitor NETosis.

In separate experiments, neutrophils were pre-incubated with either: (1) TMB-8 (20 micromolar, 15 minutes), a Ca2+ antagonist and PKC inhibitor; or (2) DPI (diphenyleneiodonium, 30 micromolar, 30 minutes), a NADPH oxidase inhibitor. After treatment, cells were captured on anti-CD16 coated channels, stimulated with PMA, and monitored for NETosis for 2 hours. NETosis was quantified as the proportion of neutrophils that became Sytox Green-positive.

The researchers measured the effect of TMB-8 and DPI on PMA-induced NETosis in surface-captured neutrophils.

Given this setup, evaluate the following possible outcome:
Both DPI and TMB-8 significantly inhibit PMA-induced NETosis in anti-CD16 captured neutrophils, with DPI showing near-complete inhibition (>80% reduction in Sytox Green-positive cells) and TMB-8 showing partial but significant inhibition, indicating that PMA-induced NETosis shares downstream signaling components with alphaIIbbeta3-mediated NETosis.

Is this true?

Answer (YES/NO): NO